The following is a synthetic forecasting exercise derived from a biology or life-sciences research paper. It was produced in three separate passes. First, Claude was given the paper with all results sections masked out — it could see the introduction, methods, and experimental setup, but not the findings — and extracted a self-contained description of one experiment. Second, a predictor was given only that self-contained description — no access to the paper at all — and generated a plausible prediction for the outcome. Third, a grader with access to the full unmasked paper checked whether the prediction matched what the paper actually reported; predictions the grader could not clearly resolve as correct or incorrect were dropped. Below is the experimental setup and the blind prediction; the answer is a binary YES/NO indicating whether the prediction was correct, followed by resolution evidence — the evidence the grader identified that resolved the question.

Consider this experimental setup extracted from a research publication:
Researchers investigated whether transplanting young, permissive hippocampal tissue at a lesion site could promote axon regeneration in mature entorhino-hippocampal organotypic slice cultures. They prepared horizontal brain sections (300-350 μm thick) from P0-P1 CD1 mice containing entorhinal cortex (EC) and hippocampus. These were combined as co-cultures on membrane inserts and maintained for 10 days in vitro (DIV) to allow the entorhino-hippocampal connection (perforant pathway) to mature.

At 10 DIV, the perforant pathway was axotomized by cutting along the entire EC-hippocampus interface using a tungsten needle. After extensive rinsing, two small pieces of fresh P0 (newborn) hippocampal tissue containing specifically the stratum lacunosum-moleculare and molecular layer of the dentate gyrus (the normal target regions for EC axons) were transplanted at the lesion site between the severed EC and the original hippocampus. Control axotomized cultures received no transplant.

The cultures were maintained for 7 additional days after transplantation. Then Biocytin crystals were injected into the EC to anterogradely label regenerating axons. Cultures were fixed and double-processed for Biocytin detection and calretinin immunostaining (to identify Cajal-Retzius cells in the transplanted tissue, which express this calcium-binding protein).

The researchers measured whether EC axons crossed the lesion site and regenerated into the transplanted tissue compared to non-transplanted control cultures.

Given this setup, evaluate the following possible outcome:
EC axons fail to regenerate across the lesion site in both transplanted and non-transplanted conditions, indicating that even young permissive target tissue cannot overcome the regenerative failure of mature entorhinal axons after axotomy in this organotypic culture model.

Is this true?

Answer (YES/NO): YES